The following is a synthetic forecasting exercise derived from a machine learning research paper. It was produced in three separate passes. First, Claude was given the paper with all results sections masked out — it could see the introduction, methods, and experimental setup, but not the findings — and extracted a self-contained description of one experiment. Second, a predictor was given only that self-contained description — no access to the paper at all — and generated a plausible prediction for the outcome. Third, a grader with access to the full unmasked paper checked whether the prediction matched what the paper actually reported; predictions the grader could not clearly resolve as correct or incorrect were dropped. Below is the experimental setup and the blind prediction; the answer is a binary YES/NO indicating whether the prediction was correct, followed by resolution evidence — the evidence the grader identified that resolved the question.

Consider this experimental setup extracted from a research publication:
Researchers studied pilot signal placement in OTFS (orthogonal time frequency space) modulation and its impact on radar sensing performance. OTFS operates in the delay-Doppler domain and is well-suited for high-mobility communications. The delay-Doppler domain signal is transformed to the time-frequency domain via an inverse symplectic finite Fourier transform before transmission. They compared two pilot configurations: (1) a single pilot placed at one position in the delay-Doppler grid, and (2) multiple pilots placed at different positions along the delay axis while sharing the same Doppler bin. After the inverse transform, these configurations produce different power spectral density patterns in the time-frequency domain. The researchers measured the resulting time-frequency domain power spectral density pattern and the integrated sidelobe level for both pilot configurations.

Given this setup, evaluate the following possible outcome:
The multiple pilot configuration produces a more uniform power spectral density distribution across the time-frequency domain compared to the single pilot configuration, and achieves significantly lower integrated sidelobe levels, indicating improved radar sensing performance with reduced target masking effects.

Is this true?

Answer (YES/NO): NO